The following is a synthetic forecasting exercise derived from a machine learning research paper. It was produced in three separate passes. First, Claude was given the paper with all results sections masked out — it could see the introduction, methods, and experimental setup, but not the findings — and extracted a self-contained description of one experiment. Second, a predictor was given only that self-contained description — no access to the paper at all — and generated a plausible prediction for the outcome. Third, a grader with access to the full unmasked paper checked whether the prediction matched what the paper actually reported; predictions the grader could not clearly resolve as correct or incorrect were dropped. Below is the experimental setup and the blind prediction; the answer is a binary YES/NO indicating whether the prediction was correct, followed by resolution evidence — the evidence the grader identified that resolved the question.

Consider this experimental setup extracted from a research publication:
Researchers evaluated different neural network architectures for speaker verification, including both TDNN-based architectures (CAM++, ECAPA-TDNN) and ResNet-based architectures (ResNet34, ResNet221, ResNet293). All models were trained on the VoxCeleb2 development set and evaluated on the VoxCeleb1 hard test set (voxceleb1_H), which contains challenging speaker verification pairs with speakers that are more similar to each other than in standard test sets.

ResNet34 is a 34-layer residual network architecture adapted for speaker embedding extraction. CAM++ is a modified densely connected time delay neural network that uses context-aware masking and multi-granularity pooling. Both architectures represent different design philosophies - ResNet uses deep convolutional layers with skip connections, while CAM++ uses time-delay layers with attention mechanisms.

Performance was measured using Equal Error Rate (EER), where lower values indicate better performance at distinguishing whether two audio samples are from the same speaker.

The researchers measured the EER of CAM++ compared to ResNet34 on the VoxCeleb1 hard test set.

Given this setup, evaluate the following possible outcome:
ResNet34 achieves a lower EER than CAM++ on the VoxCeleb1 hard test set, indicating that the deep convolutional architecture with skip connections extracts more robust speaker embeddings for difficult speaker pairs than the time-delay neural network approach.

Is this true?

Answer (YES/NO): YES